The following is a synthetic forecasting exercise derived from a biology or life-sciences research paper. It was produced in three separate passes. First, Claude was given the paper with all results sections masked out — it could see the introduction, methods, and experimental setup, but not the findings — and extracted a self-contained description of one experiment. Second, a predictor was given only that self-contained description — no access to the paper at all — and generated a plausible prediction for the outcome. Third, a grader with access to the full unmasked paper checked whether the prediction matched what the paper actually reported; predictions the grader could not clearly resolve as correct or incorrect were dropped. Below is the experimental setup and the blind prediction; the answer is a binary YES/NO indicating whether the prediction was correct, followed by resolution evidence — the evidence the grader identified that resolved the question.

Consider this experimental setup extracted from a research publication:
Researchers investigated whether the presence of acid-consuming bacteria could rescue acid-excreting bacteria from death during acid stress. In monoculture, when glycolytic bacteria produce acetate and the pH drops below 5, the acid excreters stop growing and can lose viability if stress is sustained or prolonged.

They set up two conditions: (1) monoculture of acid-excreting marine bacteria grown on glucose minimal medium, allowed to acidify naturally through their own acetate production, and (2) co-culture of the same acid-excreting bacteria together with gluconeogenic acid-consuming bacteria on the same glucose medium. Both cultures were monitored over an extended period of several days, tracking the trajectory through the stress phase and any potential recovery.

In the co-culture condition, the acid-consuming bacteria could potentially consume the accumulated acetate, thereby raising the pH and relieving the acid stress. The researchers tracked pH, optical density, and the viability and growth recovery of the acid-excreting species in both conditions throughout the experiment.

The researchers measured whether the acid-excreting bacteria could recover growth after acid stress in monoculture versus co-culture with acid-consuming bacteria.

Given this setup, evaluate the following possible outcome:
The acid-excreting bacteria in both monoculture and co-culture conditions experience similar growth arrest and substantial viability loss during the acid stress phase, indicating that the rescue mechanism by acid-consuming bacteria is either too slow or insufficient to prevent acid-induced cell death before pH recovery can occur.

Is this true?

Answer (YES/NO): NO